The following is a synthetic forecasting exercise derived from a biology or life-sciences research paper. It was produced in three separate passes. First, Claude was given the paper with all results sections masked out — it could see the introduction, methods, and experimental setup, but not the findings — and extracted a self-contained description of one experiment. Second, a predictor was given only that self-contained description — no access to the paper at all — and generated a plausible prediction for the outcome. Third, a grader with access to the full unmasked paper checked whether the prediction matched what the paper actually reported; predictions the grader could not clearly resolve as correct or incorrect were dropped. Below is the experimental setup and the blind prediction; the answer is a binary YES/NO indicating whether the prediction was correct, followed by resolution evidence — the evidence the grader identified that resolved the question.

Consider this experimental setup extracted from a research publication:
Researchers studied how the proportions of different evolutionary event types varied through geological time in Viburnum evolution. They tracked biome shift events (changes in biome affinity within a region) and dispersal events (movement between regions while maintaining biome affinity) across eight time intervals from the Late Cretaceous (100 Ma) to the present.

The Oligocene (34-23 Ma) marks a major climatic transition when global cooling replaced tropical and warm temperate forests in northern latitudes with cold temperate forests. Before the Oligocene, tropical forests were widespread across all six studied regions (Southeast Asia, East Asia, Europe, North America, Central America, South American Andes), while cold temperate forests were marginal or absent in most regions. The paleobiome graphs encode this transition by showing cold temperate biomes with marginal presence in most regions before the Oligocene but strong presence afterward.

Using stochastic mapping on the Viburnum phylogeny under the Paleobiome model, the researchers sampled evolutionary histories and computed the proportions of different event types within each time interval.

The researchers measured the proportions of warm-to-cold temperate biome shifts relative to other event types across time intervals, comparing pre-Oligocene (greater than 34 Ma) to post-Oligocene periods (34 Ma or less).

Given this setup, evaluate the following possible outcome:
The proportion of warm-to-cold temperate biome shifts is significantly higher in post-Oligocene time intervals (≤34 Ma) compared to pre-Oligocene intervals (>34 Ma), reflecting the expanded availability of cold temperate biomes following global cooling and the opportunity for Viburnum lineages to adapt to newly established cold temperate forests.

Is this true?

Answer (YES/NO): YES